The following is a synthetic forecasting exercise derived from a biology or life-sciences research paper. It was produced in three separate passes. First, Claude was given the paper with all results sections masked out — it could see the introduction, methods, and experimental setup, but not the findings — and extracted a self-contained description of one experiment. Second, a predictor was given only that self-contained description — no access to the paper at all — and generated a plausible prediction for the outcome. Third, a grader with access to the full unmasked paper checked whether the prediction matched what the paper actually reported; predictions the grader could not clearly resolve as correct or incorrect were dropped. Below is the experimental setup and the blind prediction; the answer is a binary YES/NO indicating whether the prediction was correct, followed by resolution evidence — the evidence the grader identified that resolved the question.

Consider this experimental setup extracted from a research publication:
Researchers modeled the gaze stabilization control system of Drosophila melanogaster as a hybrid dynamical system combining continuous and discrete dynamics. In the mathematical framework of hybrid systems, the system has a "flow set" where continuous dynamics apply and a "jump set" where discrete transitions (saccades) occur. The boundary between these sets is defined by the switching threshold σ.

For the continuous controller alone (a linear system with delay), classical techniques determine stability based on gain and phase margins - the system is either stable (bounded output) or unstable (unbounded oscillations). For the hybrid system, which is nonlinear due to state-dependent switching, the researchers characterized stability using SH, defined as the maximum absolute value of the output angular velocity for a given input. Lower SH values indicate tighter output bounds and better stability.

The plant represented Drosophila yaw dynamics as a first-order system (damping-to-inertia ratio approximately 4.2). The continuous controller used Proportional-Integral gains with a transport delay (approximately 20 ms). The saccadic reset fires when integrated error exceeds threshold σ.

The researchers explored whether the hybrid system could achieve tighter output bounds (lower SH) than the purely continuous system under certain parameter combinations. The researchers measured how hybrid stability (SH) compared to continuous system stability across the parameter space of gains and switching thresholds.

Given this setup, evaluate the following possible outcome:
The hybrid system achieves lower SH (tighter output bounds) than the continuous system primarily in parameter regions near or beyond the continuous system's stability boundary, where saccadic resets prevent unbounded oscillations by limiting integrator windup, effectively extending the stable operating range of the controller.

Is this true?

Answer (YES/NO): YES